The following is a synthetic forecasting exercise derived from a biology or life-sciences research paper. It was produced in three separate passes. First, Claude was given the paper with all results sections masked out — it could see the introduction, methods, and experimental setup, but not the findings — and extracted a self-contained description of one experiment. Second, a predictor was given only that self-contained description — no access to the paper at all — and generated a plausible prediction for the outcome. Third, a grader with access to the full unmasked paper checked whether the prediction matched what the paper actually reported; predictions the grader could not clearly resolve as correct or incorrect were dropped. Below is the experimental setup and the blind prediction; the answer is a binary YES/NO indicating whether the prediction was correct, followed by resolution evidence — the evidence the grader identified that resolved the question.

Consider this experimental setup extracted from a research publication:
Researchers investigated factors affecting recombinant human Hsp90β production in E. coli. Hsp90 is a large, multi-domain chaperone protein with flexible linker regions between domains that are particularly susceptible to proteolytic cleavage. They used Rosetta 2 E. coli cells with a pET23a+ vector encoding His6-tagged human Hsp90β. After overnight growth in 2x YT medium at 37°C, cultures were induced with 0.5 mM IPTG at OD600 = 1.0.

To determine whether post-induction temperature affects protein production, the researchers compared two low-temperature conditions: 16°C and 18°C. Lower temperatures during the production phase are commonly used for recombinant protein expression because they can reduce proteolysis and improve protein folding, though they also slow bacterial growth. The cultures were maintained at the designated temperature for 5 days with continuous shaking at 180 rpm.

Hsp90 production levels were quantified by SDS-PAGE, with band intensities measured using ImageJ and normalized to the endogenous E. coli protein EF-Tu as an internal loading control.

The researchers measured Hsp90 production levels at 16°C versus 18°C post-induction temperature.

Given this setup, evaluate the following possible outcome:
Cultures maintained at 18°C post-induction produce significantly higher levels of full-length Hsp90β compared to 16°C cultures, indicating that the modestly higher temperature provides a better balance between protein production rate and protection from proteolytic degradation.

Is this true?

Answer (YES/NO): NO